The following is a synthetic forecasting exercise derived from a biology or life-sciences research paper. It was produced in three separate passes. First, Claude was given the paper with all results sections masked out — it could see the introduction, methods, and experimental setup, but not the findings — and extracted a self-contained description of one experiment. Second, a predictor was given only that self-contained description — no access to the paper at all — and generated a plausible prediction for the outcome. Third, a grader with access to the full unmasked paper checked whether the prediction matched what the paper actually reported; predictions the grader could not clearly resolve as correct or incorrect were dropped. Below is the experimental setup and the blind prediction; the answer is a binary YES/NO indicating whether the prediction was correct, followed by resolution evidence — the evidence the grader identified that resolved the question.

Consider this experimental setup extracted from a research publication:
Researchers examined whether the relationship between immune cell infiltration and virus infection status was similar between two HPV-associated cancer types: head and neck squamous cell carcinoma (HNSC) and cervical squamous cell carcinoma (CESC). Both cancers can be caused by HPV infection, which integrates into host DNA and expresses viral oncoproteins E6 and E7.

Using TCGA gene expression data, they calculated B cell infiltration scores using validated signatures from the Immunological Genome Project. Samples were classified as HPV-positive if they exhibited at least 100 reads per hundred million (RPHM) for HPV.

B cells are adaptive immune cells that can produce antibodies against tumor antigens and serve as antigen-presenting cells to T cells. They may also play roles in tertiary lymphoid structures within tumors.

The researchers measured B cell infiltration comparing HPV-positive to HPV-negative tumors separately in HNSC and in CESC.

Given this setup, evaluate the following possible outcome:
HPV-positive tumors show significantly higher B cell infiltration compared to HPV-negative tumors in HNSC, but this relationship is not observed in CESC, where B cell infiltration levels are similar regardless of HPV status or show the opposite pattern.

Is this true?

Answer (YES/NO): NO